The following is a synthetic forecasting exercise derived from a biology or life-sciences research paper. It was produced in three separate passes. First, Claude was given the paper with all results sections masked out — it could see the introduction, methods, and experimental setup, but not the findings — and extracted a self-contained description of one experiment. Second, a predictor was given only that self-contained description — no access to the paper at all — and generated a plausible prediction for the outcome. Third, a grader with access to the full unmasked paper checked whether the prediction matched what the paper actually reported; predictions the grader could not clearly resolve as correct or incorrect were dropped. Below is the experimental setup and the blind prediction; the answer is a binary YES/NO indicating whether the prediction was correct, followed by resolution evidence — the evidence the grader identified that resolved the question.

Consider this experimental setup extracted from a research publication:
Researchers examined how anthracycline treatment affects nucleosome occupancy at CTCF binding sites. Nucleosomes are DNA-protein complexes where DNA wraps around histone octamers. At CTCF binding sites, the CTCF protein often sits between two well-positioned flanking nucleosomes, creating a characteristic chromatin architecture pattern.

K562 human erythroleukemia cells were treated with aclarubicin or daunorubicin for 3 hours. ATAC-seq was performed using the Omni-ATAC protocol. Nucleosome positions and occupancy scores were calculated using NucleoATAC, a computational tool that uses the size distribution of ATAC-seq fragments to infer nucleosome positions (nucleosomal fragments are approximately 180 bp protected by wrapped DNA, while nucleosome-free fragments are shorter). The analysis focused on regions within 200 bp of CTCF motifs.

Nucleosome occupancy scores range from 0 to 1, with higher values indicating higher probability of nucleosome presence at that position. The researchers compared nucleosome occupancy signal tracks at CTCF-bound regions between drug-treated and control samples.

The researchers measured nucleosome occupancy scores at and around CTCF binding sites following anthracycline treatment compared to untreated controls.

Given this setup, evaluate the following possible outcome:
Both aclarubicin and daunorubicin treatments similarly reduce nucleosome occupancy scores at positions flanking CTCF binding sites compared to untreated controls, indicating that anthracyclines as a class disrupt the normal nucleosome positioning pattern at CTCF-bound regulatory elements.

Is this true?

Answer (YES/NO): YES